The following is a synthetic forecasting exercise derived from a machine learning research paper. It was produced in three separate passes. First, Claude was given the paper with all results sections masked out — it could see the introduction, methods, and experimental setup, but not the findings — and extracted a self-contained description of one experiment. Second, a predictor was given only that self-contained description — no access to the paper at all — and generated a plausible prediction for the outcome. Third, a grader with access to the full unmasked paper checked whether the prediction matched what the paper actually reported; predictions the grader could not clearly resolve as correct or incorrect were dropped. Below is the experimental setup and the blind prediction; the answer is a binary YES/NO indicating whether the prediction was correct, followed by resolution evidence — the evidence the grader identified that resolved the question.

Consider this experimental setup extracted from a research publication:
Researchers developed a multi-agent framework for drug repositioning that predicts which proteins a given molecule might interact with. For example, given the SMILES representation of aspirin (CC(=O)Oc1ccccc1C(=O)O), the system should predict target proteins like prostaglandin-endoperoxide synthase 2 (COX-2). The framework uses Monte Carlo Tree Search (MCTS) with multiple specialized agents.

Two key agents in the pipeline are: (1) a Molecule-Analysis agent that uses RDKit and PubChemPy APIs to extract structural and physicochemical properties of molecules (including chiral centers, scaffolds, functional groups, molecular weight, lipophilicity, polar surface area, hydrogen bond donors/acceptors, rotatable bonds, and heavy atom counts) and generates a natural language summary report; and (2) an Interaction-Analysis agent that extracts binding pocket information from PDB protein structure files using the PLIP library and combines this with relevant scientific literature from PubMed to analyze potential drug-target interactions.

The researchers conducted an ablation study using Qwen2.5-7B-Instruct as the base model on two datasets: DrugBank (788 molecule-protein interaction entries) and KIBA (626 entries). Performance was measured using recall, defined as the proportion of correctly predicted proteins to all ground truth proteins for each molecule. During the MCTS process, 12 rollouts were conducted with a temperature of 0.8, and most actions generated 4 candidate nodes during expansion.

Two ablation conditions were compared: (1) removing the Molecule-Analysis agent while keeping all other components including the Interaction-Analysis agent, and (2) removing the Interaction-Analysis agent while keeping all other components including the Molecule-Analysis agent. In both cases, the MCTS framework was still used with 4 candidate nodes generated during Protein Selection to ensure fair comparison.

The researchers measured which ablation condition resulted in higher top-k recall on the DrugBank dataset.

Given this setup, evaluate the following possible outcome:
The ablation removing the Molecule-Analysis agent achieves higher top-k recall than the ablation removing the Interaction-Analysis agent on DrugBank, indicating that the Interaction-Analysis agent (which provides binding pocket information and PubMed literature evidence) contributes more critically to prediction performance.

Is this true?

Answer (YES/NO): NO